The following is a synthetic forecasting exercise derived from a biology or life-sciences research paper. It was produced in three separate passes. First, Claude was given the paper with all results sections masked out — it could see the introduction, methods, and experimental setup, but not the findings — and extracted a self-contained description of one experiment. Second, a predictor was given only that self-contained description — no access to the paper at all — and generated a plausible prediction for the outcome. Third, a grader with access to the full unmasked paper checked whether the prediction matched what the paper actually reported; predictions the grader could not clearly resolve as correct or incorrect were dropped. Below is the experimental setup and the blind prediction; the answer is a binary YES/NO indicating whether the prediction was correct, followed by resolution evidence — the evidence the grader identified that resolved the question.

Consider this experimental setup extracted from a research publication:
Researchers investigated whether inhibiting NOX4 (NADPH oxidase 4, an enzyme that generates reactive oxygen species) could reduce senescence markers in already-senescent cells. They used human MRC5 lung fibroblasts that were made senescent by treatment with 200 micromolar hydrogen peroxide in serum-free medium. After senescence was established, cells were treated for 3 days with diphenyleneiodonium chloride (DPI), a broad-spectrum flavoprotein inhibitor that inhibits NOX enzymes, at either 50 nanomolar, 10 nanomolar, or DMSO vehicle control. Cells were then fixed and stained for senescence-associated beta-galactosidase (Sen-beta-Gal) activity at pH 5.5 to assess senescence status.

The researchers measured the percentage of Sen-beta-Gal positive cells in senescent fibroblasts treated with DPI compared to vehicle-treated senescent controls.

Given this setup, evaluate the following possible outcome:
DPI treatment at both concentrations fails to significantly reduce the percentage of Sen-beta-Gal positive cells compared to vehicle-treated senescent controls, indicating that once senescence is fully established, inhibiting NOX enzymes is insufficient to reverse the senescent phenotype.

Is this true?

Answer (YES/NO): NO